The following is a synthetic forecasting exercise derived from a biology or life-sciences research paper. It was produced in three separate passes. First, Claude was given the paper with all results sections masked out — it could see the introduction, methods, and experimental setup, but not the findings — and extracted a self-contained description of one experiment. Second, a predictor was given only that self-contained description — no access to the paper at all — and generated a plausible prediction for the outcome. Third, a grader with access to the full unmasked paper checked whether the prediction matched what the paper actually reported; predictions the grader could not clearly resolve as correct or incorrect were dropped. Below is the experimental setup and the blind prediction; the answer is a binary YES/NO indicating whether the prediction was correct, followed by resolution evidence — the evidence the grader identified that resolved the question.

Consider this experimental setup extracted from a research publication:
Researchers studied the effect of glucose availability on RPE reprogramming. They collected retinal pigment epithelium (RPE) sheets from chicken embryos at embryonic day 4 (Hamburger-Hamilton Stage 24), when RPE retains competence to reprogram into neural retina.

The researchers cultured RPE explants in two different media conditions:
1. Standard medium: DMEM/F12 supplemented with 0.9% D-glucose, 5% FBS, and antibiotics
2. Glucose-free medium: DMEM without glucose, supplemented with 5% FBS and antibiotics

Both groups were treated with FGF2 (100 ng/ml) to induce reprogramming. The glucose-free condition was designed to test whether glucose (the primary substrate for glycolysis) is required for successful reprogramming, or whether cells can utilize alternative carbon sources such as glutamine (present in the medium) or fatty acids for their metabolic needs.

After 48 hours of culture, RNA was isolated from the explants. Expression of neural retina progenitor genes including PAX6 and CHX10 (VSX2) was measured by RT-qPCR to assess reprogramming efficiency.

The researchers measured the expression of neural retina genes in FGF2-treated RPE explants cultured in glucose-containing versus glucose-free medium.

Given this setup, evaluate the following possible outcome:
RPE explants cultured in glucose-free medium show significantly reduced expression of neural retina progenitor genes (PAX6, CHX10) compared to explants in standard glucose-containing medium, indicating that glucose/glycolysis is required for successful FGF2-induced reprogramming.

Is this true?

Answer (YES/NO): NO